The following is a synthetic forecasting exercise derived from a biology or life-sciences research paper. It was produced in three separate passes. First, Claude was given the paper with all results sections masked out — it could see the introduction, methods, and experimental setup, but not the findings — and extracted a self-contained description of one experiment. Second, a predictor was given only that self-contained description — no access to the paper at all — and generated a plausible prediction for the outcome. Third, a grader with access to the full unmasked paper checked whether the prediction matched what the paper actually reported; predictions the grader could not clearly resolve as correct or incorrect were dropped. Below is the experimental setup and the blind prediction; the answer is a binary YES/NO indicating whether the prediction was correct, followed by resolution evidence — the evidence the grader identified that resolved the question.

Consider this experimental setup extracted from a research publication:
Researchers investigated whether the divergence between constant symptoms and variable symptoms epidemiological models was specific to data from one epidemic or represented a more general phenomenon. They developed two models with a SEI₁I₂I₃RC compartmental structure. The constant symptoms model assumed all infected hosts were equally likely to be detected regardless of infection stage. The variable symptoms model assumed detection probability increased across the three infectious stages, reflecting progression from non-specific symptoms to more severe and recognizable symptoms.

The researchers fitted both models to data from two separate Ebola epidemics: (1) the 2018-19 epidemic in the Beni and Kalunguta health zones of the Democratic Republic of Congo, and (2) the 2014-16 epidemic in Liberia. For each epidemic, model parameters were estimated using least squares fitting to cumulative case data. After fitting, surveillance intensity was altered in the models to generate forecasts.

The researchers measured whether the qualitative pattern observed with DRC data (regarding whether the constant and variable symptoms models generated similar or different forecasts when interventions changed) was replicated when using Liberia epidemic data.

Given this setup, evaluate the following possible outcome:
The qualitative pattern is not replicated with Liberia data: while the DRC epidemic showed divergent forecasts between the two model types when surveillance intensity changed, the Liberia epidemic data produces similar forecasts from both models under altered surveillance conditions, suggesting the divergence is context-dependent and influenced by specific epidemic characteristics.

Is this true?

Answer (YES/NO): NO